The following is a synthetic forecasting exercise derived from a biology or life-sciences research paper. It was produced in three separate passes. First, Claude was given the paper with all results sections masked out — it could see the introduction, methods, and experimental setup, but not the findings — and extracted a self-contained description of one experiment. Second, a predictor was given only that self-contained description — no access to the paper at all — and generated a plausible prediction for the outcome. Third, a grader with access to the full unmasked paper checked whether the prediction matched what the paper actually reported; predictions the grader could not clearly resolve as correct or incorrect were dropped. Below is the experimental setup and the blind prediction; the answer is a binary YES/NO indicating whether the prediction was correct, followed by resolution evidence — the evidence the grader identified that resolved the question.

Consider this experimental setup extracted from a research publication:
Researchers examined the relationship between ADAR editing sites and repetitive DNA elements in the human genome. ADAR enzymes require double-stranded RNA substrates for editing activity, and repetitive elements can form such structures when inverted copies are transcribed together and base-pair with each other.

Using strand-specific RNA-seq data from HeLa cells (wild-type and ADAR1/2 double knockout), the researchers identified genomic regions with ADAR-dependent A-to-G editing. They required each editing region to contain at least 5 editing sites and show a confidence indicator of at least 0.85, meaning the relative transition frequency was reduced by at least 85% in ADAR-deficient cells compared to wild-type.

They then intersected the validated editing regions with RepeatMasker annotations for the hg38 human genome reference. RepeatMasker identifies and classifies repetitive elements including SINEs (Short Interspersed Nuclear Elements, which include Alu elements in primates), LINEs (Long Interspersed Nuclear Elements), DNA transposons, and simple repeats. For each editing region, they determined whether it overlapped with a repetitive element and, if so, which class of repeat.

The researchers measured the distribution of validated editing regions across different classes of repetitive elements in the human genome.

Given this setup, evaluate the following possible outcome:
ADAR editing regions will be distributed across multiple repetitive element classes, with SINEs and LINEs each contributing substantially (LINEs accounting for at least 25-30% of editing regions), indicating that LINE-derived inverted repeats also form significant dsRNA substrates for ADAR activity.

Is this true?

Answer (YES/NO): NO